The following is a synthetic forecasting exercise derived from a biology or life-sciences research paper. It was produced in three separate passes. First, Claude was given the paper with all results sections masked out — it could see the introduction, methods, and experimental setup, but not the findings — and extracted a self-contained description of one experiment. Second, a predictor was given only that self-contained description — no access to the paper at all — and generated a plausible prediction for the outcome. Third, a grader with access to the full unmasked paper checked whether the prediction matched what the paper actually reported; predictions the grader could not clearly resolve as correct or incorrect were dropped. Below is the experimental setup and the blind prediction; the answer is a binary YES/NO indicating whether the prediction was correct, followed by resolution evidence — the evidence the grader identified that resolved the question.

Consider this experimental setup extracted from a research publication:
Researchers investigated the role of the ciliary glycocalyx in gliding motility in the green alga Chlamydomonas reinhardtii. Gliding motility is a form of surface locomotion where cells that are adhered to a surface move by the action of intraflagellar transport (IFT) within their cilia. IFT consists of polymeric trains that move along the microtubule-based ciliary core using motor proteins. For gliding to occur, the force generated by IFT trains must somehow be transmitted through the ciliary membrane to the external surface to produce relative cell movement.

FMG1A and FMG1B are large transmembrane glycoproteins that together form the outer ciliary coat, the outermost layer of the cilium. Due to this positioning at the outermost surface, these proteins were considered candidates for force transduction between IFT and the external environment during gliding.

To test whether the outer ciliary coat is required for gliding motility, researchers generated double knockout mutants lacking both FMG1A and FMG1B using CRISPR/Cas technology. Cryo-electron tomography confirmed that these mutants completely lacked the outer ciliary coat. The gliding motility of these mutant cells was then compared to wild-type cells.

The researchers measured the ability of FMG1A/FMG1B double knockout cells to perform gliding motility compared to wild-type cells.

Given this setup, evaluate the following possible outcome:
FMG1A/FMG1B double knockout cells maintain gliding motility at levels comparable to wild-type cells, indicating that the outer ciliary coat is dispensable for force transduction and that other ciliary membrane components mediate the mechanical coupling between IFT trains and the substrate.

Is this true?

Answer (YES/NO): YES